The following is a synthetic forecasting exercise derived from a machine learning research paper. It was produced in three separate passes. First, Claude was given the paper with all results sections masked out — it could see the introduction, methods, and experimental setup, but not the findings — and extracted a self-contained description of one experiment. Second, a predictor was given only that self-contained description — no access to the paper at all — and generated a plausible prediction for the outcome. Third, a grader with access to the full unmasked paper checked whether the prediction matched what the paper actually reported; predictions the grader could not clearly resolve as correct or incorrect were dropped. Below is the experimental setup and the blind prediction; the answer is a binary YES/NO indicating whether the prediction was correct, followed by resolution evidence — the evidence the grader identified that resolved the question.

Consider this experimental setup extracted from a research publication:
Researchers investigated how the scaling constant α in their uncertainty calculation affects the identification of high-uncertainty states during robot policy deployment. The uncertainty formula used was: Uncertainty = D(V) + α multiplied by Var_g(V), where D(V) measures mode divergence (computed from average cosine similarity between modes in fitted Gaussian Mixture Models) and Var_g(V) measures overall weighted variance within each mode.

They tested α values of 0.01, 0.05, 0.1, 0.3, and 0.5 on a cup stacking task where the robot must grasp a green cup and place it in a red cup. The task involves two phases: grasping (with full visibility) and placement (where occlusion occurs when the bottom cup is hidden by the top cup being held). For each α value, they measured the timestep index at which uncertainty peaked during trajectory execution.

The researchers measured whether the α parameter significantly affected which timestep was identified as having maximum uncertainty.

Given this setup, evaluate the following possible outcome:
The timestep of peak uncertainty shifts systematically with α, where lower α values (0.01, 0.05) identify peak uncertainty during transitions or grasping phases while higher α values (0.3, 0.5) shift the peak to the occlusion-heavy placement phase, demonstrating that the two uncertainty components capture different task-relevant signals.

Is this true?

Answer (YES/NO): NO